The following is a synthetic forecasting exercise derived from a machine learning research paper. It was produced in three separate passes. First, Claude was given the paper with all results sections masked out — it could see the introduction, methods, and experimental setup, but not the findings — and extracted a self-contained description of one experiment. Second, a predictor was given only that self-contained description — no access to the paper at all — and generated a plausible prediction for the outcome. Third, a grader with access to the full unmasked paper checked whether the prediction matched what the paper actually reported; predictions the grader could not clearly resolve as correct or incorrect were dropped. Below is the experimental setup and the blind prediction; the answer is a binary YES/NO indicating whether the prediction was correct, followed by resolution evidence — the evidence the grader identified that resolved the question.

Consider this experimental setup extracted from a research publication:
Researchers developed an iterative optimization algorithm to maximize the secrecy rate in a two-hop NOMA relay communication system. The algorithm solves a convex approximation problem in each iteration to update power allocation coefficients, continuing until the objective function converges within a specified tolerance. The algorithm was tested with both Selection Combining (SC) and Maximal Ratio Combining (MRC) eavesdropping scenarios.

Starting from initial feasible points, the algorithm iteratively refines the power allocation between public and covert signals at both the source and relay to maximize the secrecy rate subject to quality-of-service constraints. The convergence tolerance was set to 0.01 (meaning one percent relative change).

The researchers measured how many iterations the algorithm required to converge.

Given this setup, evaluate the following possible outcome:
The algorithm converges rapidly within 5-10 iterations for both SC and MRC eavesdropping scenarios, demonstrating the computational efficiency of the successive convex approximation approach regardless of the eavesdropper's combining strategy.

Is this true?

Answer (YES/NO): YES